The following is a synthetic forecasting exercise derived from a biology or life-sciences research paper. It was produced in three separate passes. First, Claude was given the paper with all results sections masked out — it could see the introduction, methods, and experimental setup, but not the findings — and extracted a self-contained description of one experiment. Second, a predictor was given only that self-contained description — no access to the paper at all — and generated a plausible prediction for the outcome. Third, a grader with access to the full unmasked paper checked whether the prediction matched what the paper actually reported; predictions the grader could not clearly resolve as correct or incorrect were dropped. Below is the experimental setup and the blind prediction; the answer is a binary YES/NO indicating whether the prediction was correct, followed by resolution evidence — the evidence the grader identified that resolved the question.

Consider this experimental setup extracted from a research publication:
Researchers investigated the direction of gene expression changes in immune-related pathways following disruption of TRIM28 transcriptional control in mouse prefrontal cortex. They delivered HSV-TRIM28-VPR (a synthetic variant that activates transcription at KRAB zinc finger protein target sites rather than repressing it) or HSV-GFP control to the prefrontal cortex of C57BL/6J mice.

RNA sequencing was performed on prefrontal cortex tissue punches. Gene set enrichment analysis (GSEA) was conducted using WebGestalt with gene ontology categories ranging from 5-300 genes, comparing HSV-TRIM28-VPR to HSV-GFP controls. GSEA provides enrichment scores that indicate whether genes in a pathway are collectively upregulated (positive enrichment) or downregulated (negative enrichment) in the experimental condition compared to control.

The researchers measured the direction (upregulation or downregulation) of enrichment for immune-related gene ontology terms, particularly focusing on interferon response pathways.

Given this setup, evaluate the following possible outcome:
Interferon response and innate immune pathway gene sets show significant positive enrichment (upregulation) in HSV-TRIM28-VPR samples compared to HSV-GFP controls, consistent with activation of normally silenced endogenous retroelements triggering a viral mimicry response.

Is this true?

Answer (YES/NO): NO